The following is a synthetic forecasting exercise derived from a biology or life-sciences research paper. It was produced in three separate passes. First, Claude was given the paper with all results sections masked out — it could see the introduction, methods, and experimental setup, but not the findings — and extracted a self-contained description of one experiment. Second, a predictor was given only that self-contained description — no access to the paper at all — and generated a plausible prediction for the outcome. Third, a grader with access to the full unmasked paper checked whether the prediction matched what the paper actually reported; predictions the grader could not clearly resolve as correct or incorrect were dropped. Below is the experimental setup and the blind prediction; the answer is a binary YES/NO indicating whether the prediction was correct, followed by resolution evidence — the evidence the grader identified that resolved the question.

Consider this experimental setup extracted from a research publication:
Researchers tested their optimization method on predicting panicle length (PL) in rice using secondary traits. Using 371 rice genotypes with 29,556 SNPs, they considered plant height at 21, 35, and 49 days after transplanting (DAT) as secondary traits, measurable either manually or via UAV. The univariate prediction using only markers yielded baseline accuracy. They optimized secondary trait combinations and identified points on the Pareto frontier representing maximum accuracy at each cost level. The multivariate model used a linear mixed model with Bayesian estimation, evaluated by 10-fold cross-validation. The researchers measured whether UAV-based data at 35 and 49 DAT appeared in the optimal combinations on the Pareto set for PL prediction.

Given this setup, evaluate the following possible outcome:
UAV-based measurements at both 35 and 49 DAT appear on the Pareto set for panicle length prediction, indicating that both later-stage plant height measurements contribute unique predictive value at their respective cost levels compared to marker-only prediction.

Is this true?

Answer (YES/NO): YES